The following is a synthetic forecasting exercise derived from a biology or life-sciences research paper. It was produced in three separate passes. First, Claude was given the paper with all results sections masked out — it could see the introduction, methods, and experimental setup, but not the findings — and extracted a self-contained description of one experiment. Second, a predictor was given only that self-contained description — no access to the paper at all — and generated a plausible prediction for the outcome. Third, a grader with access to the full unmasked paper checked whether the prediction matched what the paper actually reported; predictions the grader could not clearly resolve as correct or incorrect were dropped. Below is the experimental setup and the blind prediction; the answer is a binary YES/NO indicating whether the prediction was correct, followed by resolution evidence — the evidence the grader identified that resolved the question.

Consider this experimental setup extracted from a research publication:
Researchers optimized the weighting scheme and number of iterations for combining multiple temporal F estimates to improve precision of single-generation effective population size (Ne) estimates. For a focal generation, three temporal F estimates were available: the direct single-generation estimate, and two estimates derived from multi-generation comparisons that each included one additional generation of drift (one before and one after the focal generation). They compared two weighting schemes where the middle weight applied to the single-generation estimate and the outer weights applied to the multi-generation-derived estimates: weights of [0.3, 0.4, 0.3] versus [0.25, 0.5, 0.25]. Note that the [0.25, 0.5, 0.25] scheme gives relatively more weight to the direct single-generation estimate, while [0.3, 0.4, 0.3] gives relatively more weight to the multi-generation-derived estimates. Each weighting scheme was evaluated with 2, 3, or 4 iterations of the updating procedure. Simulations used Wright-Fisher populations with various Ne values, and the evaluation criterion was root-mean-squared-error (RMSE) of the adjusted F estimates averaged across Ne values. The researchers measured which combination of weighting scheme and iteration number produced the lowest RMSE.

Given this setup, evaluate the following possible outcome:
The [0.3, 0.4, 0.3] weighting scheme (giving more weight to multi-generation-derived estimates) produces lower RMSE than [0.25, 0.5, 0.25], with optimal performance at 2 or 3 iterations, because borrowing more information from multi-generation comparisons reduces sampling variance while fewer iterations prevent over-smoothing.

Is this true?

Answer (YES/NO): NO